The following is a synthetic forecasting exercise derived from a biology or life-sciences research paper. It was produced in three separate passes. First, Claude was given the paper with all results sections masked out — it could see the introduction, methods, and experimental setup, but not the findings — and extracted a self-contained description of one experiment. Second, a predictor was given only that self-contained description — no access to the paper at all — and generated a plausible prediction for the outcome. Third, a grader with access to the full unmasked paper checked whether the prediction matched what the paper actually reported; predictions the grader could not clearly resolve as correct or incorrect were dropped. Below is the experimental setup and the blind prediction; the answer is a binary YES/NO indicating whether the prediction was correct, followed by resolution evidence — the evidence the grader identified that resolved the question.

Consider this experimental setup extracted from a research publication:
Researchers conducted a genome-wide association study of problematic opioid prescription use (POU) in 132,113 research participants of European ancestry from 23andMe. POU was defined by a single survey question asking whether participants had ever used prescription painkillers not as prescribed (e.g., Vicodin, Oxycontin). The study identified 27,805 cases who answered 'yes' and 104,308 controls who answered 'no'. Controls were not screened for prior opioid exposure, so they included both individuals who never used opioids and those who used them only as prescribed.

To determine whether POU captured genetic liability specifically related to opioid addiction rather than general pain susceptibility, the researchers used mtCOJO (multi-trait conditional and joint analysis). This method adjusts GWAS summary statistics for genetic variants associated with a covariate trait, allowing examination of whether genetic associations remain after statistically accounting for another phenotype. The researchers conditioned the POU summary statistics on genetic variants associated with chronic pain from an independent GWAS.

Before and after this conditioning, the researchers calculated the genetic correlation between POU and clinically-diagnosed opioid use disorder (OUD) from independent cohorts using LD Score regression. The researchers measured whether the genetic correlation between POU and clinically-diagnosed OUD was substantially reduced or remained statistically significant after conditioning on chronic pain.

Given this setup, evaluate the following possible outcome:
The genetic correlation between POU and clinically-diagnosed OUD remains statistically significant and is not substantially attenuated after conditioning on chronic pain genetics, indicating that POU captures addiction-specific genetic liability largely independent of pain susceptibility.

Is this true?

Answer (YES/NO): YES